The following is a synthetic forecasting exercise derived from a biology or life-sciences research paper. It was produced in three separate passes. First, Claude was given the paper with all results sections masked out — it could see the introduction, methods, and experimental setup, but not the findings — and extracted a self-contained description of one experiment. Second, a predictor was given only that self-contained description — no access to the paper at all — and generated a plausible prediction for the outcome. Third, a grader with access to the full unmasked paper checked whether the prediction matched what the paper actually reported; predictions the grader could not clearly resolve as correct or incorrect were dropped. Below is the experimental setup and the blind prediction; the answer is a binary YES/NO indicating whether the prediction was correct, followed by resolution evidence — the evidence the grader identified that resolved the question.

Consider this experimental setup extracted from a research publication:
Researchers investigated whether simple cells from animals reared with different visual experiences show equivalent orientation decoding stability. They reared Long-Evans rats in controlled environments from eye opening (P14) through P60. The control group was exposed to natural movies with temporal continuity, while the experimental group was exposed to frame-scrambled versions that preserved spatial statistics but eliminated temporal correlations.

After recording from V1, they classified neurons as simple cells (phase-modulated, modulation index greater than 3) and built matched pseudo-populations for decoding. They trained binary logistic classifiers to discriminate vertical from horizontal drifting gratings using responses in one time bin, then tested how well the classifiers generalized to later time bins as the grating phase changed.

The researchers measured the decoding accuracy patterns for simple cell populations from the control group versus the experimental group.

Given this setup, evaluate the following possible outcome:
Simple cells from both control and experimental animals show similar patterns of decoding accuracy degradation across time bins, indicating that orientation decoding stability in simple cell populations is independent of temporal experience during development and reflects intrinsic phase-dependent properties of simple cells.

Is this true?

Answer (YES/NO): YES